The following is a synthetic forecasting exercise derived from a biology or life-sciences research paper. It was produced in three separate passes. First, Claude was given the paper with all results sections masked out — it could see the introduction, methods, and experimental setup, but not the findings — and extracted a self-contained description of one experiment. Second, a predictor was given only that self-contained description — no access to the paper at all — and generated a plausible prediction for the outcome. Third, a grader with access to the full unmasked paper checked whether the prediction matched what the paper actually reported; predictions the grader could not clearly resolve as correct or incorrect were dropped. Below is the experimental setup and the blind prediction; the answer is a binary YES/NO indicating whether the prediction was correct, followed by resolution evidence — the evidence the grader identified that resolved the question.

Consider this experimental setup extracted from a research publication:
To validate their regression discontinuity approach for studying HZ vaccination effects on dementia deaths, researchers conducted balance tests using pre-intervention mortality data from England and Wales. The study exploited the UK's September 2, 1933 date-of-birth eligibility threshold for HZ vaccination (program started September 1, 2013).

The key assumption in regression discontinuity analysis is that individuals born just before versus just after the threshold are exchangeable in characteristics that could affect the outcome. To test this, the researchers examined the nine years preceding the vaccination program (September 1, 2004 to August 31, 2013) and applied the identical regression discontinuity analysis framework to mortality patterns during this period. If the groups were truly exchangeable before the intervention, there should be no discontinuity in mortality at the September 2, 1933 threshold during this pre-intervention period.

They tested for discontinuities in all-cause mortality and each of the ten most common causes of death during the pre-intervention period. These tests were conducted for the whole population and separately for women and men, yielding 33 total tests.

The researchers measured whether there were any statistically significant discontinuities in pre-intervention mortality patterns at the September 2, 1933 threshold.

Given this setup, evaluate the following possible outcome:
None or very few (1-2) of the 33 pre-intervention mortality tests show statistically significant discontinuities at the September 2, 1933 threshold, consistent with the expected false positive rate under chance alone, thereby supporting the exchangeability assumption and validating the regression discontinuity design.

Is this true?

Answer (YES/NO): YES